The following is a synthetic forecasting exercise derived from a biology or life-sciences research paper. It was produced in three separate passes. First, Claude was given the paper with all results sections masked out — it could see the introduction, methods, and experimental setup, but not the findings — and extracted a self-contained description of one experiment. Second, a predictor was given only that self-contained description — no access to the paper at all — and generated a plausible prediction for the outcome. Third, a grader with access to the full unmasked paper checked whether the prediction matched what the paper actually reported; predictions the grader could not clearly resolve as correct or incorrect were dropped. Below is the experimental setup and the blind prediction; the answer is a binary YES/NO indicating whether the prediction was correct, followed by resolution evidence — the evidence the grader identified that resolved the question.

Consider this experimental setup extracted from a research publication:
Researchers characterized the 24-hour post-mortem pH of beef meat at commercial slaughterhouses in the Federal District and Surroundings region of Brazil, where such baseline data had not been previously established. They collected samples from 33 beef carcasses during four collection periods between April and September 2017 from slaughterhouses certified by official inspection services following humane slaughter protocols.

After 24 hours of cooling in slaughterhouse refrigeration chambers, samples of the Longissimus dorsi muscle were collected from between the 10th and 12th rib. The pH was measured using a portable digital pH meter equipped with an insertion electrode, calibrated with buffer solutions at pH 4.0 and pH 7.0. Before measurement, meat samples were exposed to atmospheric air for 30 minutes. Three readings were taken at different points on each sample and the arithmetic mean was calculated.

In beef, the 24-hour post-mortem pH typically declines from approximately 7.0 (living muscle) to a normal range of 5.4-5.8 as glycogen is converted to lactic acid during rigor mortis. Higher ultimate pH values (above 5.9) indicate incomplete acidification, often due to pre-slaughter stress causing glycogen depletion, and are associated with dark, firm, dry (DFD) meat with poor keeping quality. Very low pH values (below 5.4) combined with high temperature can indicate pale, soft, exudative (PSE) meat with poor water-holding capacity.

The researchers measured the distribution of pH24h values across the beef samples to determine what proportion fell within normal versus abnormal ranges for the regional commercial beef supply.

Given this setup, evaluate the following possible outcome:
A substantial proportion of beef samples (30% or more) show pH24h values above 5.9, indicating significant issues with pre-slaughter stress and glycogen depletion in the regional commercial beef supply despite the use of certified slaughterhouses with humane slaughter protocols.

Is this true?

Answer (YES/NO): NO